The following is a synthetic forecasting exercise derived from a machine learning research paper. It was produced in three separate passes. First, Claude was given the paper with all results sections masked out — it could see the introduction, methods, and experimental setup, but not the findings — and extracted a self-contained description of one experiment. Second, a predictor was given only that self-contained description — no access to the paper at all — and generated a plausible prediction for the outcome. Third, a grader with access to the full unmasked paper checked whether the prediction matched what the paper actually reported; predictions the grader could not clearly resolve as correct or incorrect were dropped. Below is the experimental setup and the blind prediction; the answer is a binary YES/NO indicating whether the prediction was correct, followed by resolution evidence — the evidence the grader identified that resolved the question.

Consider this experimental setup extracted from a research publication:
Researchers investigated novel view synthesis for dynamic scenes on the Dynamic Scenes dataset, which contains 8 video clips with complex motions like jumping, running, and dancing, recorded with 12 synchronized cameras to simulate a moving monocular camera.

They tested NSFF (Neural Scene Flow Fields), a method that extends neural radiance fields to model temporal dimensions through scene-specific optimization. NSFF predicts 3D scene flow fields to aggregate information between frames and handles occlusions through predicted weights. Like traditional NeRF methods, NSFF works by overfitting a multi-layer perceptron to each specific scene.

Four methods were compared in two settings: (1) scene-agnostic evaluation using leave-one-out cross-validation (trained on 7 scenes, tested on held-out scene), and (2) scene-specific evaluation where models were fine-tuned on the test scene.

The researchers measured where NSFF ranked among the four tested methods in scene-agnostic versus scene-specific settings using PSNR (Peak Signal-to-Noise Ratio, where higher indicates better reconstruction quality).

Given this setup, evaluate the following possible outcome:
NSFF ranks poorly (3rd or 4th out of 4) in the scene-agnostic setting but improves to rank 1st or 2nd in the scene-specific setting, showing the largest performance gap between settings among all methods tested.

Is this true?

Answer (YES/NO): YES